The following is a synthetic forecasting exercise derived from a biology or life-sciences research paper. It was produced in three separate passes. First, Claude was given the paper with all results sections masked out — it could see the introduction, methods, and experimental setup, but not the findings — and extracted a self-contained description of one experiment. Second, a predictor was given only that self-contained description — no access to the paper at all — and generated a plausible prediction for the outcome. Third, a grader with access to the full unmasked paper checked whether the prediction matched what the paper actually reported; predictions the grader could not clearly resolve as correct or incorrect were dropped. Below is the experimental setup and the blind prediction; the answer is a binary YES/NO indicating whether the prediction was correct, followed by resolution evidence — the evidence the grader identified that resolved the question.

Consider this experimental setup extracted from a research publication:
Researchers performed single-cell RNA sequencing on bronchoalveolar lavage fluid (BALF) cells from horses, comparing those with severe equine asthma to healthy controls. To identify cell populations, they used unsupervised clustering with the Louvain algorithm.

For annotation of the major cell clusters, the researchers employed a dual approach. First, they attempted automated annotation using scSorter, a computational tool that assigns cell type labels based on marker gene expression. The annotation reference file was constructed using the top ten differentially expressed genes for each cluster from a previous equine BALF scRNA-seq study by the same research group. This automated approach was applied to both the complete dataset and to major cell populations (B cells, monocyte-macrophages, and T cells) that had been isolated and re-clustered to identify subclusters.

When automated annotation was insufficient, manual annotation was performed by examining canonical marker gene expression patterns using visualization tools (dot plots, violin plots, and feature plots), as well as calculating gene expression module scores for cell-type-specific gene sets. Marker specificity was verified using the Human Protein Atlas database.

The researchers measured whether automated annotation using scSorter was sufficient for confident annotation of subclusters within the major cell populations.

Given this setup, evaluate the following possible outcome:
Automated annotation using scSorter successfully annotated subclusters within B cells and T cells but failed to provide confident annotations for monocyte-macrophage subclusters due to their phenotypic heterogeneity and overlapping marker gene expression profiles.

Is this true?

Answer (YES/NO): NO